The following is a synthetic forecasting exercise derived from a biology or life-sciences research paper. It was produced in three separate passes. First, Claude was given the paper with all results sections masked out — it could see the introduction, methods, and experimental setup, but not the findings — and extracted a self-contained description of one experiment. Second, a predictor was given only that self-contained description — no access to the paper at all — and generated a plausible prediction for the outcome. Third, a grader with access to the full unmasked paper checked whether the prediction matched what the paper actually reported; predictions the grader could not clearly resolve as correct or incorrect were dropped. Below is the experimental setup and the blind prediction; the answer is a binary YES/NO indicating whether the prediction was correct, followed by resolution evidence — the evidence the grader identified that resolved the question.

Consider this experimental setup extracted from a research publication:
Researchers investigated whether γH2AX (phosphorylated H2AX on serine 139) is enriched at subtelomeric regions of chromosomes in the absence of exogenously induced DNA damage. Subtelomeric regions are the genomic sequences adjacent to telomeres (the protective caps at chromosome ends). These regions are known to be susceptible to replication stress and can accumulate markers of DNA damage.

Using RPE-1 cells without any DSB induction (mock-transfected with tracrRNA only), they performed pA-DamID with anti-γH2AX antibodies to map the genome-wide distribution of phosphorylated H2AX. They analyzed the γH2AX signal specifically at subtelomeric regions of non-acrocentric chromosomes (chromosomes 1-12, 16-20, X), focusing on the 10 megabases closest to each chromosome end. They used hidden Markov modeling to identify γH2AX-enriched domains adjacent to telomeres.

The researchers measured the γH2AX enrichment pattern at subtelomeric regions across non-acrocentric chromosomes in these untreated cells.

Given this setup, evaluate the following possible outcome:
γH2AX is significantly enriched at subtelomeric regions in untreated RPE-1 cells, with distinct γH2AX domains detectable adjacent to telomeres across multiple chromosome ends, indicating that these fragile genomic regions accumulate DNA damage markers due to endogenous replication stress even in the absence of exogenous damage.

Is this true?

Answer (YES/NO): YES